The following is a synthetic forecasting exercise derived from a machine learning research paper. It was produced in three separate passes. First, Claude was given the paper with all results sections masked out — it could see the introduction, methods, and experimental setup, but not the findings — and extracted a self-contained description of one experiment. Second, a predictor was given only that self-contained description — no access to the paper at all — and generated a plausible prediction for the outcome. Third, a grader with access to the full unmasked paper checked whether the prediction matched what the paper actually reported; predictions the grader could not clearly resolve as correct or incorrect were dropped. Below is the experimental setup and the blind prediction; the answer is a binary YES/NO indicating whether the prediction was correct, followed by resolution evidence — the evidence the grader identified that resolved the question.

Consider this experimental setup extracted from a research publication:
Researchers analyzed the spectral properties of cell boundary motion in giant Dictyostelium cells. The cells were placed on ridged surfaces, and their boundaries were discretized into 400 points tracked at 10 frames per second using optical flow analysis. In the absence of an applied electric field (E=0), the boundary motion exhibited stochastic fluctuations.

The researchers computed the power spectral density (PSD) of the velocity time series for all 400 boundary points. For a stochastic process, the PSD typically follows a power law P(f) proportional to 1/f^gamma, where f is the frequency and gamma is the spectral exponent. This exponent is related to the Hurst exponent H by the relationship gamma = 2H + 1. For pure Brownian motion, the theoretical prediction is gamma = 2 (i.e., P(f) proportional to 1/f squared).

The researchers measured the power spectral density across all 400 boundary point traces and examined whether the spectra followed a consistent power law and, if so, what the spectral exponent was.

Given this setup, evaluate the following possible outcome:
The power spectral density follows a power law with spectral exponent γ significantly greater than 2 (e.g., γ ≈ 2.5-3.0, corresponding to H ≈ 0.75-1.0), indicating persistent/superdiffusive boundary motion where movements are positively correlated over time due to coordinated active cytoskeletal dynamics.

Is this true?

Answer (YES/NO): NO